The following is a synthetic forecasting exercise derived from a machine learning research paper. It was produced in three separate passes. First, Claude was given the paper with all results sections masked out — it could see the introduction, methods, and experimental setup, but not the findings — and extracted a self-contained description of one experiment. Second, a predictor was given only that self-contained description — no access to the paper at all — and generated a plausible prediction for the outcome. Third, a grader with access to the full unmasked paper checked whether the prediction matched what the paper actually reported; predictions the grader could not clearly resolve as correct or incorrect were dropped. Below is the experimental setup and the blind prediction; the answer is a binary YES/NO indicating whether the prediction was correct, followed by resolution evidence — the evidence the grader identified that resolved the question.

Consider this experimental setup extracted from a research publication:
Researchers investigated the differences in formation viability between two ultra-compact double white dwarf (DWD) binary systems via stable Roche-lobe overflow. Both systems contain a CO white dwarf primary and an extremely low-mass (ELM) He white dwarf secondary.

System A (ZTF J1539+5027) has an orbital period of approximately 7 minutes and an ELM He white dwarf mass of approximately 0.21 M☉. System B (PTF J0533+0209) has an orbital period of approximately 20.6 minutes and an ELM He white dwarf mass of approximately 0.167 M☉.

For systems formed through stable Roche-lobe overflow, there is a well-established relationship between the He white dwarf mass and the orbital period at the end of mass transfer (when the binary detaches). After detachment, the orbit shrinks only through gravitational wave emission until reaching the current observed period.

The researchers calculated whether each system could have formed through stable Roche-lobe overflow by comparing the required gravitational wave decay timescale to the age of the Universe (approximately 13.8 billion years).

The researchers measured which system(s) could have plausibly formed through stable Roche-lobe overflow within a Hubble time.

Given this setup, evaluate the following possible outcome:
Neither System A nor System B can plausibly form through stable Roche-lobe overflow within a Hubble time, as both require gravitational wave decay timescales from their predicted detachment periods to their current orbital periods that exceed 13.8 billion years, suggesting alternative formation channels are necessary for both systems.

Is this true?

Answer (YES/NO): NO